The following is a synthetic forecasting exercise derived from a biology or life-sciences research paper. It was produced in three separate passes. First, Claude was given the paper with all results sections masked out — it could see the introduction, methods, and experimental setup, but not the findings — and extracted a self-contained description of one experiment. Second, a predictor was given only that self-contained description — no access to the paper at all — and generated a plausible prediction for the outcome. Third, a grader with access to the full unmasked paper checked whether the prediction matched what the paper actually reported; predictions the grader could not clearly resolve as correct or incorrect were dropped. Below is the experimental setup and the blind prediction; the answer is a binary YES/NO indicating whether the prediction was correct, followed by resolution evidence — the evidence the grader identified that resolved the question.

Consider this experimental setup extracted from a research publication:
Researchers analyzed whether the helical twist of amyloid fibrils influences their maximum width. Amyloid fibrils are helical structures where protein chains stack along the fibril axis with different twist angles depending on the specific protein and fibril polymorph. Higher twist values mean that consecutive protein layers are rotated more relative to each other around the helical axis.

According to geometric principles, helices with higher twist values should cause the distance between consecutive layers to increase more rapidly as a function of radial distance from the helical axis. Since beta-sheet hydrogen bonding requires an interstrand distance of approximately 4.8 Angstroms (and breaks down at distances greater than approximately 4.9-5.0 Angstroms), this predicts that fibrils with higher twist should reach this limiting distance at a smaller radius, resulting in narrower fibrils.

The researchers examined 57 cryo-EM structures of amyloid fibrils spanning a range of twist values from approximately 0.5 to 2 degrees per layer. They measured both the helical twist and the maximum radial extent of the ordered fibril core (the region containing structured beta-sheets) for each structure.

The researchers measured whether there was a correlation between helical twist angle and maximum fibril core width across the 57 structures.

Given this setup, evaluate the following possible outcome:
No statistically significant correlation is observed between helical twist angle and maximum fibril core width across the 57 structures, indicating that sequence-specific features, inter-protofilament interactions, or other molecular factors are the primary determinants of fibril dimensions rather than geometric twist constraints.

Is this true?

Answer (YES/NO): NO